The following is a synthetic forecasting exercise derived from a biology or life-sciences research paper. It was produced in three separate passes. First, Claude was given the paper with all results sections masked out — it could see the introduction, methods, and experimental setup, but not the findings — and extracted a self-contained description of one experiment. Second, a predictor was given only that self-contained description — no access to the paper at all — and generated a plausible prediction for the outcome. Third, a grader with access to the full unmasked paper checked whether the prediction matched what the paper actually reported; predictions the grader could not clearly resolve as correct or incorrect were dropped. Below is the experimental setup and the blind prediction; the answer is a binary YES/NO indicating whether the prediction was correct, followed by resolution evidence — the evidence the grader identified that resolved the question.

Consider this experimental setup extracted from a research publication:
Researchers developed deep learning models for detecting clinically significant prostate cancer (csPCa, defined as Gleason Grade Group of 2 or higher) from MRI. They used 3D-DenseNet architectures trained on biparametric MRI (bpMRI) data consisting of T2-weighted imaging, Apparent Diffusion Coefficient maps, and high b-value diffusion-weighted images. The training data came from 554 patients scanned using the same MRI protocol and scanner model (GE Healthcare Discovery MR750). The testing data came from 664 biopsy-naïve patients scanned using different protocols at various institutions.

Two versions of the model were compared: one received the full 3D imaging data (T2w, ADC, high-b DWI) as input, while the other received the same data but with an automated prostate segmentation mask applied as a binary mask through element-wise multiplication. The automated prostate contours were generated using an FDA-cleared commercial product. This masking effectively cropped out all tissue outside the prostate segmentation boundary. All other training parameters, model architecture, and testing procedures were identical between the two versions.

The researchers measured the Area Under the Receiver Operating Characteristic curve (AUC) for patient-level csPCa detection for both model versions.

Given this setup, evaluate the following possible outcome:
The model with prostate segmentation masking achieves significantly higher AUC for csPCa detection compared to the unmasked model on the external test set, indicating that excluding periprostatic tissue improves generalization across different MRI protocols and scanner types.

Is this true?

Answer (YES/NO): NO